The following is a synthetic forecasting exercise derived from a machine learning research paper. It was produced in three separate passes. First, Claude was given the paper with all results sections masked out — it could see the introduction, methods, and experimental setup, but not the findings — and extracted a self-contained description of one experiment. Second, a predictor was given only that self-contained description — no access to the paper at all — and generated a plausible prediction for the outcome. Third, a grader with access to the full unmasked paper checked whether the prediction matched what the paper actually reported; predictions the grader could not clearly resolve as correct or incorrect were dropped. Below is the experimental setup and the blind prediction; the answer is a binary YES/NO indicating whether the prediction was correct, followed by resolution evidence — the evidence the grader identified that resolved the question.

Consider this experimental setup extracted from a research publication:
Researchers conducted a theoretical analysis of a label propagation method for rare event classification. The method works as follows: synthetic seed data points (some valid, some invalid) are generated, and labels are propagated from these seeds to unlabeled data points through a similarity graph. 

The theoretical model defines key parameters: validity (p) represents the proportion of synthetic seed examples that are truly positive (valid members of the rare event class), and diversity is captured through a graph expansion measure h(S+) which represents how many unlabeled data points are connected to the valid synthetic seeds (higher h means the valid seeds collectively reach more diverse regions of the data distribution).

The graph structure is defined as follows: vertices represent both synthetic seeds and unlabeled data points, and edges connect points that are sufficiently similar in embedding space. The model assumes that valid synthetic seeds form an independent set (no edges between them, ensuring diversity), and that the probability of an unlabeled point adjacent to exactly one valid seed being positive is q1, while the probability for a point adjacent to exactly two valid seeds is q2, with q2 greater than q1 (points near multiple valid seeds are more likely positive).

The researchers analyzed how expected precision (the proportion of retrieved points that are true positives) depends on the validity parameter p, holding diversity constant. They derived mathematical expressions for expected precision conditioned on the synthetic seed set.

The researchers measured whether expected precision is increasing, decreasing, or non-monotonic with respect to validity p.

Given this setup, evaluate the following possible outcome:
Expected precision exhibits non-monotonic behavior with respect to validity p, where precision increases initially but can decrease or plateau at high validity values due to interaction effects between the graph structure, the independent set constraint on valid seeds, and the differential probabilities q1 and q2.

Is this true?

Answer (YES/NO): NO